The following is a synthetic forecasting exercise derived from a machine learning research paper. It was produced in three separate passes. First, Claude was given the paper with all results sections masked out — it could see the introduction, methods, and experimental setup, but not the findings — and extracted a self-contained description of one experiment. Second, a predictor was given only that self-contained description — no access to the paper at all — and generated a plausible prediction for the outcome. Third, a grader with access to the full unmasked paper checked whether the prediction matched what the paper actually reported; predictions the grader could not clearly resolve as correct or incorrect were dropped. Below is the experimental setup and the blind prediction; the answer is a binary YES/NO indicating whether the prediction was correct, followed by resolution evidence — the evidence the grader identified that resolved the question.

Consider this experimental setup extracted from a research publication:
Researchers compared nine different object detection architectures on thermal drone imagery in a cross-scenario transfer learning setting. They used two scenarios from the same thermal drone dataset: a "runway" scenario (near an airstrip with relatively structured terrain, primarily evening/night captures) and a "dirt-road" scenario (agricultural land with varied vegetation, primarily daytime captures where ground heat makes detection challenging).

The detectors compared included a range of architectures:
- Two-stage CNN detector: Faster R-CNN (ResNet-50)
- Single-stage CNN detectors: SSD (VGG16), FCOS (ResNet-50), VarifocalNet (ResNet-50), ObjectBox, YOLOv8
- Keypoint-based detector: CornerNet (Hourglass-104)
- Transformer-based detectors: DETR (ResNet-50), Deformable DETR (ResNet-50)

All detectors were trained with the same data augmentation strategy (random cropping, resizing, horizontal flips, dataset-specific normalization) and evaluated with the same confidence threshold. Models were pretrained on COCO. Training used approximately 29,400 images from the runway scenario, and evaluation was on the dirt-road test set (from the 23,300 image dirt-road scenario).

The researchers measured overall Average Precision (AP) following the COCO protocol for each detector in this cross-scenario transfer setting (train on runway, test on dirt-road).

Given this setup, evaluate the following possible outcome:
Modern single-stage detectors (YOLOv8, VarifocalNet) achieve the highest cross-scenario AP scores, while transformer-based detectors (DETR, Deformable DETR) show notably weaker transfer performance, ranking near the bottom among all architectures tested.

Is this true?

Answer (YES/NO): NO